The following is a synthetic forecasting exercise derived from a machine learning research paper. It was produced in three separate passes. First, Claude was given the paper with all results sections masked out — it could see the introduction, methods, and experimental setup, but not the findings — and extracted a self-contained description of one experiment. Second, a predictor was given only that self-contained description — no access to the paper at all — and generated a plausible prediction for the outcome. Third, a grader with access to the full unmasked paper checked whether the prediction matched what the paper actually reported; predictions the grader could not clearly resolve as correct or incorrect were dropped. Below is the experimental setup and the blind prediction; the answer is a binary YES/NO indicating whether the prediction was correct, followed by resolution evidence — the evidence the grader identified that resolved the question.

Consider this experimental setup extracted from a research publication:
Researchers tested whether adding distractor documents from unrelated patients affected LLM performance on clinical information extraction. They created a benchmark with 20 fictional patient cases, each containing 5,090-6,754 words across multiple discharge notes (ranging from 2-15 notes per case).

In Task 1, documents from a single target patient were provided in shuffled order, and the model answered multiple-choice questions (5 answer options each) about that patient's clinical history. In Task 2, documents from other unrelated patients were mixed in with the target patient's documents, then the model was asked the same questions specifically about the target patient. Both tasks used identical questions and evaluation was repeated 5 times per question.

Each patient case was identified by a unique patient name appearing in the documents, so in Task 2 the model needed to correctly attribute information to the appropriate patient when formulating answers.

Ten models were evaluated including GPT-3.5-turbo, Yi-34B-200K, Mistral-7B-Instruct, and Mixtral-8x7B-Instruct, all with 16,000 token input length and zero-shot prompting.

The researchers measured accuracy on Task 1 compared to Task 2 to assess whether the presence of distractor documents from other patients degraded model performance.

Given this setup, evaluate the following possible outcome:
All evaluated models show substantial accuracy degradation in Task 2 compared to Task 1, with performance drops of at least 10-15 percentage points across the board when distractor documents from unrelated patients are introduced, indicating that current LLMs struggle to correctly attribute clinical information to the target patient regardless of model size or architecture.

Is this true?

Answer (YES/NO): NO